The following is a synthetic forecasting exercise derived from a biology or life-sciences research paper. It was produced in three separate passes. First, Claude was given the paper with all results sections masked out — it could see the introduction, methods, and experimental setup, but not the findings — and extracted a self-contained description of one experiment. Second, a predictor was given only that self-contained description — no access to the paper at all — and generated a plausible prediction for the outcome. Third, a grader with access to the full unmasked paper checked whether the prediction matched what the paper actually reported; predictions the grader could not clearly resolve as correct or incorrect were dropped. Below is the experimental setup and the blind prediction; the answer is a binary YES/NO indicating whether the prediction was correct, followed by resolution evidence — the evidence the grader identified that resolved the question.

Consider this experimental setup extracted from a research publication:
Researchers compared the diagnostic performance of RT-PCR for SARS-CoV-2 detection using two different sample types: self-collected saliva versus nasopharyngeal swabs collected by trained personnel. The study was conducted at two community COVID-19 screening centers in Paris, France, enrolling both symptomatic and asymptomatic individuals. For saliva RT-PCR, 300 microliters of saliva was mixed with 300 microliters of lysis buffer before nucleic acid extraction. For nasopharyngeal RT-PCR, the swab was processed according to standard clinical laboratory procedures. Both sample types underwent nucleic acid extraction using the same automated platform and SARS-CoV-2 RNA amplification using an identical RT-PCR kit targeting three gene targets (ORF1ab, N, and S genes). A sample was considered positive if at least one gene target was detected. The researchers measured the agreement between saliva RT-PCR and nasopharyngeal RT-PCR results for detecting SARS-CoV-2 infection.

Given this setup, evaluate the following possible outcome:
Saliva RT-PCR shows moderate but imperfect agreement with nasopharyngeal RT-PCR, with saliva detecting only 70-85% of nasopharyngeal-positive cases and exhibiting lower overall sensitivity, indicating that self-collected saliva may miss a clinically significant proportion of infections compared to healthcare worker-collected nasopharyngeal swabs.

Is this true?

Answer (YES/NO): NO